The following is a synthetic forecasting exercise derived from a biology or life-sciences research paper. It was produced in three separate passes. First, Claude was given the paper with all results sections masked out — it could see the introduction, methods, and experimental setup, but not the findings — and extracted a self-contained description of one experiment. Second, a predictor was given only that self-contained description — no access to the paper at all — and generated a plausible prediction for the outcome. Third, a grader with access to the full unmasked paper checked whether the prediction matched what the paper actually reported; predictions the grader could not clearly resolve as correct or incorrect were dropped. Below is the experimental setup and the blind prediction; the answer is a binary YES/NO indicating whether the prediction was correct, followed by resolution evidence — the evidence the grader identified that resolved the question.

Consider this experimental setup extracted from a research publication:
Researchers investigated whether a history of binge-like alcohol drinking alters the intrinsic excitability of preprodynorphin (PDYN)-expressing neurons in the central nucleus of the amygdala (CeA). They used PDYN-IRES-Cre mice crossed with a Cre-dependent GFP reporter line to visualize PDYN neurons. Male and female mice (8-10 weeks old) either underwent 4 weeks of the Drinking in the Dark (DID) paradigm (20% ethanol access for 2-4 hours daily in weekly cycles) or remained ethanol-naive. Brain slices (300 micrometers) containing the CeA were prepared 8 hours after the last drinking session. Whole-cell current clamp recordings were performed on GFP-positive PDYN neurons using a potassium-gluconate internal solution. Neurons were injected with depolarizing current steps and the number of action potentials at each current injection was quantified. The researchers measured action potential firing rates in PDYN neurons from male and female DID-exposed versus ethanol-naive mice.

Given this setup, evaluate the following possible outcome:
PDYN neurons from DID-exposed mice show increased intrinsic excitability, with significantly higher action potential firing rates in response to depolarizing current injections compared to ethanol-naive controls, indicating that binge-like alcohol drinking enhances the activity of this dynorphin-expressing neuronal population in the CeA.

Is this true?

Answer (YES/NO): NO